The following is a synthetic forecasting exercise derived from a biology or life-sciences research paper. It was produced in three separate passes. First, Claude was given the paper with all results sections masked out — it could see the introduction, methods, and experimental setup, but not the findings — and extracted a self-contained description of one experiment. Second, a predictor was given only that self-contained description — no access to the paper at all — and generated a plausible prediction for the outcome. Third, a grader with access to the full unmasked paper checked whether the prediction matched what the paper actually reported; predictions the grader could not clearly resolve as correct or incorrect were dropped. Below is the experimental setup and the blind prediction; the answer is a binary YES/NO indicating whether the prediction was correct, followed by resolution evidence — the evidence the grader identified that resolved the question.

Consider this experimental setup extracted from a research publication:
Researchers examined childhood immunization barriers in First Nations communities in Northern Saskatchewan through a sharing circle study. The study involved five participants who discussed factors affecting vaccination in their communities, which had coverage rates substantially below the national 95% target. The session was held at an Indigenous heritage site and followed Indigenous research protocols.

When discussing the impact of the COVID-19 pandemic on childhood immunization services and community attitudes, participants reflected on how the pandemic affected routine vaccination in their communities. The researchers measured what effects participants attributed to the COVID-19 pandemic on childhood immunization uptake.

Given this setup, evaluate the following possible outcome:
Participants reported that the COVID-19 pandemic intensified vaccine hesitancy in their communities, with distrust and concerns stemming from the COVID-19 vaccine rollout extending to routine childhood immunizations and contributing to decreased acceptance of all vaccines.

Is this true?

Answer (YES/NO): NO